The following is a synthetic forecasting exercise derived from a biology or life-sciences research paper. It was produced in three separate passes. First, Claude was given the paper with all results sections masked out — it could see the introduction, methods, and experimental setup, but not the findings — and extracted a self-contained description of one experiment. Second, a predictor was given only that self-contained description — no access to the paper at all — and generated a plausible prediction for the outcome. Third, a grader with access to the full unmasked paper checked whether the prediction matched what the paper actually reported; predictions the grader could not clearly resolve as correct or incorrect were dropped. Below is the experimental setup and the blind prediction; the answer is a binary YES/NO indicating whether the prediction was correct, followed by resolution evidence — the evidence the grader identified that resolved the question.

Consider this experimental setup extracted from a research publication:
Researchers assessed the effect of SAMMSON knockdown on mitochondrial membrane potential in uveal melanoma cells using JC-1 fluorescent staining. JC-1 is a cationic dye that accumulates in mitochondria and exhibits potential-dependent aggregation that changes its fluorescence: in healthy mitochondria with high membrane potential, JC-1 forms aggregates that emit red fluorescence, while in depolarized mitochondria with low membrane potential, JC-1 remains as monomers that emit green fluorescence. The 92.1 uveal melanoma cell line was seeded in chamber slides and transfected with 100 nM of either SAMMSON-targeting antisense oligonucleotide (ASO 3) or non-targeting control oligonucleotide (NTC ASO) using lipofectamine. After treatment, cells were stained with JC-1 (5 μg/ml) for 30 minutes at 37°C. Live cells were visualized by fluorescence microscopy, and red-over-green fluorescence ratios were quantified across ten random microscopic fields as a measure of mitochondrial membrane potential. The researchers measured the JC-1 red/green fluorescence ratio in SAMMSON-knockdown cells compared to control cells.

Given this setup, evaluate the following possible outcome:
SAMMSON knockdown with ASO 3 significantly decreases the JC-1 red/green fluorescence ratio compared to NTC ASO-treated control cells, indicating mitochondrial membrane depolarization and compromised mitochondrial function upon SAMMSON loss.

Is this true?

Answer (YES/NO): YES